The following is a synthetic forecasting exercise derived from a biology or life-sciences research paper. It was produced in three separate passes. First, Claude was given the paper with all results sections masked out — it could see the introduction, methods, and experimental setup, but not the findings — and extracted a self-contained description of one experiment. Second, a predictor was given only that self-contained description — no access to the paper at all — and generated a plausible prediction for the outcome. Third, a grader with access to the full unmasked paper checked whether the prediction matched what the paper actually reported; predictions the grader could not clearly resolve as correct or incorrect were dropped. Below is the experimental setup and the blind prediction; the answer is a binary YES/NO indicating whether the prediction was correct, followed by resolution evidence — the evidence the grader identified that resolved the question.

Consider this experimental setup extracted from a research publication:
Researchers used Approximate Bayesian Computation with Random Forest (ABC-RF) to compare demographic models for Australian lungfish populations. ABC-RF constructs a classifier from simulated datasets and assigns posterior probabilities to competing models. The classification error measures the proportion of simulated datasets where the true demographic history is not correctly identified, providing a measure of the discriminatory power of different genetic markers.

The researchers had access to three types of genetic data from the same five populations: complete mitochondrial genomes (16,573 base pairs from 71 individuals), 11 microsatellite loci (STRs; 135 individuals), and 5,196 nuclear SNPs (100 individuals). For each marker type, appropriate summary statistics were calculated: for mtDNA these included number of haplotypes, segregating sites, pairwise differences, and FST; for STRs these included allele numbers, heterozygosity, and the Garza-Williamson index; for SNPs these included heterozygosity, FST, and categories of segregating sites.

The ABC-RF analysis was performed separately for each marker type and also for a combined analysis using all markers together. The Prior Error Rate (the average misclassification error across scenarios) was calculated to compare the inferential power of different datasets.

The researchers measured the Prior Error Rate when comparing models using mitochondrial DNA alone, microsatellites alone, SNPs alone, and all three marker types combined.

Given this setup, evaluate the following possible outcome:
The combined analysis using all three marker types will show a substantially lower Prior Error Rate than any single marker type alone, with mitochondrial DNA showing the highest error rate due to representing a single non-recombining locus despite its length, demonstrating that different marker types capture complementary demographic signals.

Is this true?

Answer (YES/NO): NO